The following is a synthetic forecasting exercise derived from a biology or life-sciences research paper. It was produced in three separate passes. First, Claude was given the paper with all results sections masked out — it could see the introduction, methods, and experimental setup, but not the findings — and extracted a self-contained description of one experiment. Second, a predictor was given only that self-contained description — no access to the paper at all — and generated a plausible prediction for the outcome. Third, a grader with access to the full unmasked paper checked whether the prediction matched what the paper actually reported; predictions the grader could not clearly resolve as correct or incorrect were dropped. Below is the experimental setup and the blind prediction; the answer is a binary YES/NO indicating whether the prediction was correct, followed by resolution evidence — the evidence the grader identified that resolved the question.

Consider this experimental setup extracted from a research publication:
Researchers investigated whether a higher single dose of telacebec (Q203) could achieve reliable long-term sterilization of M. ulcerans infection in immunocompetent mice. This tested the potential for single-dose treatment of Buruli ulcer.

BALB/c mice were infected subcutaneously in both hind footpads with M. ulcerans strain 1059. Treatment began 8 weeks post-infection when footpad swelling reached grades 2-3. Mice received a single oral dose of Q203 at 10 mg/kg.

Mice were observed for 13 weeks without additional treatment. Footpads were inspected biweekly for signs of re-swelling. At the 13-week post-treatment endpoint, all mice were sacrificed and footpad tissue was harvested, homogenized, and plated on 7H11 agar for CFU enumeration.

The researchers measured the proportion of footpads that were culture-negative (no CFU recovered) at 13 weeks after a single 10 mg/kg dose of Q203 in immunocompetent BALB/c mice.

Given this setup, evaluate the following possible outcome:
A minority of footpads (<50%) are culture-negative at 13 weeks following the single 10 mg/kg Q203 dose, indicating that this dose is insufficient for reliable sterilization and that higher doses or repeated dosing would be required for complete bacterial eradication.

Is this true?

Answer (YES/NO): NO